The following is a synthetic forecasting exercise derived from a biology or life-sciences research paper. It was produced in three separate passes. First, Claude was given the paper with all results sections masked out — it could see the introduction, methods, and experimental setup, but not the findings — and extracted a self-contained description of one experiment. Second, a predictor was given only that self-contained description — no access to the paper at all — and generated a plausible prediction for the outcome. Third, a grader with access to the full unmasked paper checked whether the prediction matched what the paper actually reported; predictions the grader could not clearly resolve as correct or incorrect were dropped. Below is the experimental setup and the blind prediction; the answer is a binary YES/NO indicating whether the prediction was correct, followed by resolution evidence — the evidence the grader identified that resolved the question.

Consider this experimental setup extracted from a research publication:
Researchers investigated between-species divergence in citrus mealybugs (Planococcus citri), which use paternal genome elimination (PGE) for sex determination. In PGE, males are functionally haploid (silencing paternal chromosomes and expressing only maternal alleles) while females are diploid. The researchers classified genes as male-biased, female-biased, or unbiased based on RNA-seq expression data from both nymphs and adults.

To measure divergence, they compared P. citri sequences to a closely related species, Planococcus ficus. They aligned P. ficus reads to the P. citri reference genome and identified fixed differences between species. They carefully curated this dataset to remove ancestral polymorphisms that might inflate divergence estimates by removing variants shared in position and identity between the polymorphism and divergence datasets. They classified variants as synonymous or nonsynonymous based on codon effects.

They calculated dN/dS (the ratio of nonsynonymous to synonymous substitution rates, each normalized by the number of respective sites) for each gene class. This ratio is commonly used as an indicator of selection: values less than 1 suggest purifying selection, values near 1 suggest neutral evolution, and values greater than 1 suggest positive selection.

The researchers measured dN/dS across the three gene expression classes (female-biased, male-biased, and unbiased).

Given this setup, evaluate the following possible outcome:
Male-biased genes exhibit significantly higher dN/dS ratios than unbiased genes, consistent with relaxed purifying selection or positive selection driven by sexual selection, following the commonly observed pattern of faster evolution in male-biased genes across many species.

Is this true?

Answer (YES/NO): YES